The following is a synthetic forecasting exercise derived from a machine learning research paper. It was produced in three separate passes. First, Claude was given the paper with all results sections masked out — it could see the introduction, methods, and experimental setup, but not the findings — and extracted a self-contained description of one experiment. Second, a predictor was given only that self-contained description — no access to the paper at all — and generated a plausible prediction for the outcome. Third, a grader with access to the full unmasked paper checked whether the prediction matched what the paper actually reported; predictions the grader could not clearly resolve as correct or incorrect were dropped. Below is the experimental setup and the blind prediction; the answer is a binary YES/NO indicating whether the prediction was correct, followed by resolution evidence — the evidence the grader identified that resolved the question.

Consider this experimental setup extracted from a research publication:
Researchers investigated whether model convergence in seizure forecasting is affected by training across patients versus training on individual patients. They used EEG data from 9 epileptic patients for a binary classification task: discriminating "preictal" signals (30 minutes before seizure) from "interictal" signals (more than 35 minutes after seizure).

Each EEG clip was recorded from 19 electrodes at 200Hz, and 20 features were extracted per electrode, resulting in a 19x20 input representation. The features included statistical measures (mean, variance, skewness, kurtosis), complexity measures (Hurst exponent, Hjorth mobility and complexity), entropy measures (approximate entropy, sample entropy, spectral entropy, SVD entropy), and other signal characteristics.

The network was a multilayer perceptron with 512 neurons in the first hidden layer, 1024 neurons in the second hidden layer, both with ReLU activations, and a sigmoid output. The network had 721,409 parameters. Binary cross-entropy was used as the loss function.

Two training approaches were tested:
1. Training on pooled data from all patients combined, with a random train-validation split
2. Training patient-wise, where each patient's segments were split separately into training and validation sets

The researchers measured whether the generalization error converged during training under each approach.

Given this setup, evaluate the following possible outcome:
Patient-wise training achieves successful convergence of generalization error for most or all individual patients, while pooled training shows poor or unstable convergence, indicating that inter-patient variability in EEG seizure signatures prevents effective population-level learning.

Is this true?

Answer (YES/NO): YES